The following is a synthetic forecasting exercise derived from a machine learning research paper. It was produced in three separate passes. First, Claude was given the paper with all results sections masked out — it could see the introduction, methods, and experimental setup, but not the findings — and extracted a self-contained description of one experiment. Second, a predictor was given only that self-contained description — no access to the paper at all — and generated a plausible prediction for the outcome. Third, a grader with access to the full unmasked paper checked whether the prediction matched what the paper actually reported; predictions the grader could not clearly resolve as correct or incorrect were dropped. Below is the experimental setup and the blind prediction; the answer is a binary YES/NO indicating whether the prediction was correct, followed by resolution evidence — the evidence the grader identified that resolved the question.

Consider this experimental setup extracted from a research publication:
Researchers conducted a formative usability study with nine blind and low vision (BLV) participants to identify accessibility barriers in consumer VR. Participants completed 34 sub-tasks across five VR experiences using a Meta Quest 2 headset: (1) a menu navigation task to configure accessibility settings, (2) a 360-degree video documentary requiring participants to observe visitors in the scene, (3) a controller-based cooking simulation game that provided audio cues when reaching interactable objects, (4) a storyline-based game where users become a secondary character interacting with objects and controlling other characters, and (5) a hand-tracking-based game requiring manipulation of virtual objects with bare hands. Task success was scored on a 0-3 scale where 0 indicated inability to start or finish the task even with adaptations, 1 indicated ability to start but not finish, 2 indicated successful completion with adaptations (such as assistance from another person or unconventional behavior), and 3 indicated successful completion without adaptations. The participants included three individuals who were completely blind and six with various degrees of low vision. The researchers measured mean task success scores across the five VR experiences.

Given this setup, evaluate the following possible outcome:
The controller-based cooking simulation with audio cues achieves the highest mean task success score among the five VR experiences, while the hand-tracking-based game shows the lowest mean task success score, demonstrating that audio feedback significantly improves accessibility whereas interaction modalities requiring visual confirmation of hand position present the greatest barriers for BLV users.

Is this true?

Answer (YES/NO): NO